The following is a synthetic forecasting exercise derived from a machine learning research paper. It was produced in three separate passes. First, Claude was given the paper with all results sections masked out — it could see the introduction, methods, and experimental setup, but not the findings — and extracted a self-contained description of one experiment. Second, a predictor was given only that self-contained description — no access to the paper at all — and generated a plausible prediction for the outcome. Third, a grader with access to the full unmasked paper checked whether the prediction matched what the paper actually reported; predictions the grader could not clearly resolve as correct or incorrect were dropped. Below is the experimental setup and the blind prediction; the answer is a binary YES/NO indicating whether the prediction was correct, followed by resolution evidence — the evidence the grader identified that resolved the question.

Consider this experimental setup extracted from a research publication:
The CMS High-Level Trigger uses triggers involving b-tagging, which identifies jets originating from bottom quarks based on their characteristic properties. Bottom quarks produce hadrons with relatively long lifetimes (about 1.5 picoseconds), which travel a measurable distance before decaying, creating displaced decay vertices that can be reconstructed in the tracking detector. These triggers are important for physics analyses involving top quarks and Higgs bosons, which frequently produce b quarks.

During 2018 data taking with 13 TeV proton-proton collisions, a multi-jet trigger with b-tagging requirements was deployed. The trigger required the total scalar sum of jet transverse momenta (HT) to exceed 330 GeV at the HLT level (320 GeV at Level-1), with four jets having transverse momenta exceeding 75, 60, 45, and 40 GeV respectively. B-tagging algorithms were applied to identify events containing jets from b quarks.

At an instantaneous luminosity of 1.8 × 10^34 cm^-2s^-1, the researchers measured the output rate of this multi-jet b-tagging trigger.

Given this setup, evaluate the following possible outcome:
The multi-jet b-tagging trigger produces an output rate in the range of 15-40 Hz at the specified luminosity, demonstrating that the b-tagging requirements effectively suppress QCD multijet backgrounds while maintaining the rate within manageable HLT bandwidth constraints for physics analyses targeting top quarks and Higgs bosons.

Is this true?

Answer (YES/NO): YES